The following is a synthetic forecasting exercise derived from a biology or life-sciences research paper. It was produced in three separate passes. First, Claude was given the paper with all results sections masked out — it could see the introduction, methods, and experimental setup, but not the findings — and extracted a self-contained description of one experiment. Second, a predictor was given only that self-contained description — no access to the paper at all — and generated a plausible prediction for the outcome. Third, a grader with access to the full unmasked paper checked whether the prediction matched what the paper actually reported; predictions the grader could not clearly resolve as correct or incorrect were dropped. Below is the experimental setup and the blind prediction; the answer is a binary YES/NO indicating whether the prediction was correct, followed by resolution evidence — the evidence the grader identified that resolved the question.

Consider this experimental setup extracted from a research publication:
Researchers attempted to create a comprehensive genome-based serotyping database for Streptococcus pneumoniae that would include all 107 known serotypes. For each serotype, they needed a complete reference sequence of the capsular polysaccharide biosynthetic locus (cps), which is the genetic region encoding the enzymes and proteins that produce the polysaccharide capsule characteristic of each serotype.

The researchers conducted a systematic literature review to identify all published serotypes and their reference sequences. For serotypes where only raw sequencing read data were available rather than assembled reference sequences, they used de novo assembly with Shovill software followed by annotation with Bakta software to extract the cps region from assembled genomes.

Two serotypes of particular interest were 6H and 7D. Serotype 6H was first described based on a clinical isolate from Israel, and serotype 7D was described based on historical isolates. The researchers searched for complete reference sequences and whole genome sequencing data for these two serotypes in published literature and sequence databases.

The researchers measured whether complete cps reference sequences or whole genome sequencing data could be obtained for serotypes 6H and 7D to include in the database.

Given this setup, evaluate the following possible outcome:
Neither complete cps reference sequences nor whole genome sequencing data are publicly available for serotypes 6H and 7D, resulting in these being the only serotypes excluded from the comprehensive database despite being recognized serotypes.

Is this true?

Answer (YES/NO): NO